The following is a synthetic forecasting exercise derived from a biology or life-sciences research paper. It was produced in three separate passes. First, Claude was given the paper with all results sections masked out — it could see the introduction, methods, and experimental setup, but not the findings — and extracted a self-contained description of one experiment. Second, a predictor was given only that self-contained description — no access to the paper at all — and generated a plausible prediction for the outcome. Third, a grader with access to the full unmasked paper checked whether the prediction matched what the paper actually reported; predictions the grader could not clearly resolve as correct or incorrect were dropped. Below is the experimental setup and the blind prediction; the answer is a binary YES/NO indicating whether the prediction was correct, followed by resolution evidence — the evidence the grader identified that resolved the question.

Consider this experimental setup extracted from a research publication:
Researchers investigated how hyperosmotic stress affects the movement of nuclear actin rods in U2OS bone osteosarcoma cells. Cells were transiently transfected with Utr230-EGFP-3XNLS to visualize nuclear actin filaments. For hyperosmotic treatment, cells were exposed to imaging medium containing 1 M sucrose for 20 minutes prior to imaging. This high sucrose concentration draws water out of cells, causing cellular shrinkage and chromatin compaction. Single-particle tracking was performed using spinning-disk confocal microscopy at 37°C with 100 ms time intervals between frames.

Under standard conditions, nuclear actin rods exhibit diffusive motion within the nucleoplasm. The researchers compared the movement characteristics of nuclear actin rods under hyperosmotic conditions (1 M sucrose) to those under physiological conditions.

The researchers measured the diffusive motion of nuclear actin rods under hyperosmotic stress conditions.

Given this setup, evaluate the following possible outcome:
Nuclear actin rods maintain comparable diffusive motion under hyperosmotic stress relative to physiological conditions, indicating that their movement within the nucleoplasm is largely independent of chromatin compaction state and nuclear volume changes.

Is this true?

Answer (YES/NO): NO